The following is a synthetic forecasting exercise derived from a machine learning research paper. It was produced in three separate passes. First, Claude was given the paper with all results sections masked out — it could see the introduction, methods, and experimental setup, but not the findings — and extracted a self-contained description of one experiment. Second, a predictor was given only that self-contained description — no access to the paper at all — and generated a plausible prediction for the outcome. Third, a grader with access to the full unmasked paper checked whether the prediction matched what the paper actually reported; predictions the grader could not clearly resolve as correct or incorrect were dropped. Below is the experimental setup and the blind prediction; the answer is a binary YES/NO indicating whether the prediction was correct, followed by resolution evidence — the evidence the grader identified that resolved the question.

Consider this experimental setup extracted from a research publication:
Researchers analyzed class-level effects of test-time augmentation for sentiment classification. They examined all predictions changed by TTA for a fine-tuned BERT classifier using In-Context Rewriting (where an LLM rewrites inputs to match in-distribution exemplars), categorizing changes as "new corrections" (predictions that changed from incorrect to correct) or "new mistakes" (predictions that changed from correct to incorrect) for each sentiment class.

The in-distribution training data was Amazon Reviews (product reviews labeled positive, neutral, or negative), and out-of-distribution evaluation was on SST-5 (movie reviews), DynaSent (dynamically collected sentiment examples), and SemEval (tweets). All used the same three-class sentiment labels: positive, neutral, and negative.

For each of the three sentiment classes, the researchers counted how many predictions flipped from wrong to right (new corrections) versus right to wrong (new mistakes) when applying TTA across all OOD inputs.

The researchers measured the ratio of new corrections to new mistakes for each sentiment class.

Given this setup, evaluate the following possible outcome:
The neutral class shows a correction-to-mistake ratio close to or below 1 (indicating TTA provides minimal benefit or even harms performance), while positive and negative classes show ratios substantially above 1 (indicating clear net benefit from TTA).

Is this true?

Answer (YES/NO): NO